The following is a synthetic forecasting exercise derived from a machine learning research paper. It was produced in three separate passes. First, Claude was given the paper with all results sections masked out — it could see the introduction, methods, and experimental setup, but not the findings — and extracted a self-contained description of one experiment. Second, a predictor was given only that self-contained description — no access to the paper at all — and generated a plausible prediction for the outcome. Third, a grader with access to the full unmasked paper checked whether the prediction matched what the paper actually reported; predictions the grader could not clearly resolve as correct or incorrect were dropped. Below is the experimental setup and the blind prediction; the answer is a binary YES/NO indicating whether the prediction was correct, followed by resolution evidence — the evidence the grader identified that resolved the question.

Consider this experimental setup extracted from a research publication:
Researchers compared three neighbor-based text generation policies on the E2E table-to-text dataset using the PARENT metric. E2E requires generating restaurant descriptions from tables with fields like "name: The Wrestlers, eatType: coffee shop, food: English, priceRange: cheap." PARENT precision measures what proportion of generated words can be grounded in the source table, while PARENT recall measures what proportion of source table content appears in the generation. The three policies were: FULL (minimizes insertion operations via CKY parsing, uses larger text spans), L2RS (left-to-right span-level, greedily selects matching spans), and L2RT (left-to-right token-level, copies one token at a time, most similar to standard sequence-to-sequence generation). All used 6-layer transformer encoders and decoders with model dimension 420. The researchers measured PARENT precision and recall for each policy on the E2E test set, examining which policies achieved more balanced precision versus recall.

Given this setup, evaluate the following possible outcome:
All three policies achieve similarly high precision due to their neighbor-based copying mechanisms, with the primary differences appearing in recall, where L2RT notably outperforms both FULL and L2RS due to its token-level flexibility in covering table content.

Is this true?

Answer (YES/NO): NO